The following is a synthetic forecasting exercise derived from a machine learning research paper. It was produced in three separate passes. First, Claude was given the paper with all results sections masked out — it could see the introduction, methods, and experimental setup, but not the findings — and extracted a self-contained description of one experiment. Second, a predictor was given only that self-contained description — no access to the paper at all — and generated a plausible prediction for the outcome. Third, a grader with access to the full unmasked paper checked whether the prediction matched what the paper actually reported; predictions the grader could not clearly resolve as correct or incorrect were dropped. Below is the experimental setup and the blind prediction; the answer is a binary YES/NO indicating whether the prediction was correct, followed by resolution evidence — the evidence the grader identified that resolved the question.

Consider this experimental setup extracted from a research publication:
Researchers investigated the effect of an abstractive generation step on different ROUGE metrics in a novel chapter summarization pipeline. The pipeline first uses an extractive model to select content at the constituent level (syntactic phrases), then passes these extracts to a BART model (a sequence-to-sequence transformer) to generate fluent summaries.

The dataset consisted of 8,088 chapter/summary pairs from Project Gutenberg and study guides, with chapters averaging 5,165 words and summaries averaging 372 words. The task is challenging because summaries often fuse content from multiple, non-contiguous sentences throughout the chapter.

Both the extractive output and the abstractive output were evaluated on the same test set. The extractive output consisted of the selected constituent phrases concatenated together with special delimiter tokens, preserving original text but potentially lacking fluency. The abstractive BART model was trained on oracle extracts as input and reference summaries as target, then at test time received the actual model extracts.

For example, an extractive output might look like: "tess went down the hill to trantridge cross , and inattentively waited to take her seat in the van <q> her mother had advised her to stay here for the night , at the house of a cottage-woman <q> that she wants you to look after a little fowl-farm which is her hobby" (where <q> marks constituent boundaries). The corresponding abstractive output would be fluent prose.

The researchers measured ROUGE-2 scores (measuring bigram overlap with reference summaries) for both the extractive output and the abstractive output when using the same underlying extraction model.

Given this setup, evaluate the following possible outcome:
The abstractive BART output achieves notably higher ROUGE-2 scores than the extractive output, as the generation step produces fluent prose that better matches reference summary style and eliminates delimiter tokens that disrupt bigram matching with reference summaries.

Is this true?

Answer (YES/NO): YES